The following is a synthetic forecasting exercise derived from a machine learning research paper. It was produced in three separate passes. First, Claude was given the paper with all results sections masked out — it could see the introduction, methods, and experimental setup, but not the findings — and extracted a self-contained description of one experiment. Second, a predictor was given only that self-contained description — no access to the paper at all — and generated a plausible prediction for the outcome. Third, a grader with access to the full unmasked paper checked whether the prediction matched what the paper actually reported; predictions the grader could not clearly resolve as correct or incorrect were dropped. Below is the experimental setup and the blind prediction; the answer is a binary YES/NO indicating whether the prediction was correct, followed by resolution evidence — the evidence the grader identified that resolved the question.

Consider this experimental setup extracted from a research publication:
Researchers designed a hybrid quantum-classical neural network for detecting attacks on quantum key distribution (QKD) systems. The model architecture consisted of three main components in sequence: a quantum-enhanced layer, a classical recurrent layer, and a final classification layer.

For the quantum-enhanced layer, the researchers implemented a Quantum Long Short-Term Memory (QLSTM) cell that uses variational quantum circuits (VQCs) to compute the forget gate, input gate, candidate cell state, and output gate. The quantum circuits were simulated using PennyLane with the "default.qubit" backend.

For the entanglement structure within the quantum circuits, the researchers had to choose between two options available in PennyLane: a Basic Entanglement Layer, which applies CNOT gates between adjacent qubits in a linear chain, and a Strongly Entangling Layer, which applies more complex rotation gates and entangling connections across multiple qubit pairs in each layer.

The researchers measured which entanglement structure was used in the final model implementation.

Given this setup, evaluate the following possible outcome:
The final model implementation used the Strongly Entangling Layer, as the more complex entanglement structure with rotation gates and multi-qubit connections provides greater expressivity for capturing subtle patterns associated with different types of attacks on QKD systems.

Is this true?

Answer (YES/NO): YES